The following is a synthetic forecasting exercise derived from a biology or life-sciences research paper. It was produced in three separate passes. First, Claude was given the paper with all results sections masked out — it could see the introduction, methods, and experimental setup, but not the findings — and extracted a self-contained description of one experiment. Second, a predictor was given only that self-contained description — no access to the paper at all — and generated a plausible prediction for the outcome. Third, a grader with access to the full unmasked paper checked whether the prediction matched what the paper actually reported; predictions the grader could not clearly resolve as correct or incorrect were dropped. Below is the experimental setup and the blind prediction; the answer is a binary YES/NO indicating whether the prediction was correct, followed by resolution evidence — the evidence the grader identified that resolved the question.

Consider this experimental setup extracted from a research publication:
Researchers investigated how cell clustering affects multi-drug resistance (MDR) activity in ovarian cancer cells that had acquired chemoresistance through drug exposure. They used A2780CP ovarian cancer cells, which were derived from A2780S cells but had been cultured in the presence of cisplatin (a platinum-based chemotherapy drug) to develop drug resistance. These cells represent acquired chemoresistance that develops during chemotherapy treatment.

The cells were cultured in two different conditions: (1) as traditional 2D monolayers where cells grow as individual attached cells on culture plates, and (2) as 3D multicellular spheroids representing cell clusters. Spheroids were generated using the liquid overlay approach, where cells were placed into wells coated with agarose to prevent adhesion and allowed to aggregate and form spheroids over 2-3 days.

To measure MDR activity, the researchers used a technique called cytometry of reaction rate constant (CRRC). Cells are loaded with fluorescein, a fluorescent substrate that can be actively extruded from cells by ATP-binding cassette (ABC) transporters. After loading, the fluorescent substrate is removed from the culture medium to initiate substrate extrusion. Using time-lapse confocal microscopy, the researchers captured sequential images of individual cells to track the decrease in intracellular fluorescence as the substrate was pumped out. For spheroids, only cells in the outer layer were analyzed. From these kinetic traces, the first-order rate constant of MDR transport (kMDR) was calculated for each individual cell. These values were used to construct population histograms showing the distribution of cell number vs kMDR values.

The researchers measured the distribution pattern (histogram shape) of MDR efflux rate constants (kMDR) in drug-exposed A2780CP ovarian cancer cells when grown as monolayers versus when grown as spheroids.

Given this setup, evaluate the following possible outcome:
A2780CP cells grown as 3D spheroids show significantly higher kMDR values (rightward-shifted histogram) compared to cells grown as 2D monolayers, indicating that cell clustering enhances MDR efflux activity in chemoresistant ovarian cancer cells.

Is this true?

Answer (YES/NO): NO